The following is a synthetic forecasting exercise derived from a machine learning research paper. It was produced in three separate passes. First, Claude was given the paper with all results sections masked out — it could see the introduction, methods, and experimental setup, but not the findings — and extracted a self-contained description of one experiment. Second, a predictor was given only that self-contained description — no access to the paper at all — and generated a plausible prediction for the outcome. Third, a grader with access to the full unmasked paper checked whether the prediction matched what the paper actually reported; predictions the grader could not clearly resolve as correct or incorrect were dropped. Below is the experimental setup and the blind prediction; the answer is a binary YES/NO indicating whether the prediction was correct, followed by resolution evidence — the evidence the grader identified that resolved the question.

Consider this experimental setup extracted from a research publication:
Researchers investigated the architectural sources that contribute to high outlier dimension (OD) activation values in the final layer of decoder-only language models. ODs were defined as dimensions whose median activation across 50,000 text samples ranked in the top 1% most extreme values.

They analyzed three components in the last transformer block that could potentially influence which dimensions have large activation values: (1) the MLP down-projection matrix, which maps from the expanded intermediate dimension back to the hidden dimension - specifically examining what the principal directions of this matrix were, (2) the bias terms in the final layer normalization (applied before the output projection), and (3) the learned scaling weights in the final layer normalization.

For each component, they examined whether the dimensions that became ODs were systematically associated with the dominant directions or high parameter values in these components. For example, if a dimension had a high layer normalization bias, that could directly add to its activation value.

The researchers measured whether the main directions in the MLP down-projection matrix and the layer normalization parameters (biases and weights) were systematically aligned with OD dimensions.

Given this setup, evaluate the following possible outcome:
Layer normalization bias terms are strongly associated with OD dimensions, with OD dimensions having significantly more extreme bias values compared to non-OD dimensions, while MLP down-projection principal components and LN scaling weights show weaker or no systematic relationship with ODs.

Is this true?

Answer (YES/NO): NO